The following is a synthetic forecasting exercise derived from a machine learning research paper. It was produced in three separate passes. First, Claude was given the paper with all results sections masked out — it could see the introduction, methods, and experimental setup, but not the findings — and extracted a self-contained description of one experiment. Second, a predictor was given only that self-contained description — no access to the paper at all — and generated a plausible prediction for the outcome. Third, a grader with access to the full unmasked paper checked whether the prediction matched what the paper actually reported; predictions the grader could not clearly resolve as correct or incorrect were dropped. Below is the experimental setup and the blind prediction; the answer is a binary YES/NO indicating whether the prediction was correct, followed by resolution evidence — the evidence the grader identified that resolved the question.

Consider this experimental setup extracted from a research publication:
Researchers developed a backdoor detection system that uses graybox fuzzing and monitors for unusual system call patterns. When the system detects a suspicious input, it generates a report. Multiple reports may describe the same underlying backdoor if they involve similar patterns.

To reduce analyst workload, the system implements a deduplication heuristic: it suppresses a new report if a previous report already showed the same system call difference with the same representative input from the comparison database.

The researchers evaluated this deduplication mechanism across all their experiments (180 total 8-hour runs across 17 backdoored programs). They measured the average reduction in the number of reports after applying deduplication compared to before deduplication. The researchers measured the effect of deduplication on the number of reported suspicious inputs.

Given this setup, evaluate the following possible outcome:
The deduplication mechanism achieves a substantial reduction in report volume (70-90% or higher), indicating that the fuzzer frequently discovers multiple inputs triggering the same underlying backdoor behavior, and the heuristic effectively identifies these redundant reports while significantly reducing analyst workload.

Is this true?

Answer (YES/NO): YES